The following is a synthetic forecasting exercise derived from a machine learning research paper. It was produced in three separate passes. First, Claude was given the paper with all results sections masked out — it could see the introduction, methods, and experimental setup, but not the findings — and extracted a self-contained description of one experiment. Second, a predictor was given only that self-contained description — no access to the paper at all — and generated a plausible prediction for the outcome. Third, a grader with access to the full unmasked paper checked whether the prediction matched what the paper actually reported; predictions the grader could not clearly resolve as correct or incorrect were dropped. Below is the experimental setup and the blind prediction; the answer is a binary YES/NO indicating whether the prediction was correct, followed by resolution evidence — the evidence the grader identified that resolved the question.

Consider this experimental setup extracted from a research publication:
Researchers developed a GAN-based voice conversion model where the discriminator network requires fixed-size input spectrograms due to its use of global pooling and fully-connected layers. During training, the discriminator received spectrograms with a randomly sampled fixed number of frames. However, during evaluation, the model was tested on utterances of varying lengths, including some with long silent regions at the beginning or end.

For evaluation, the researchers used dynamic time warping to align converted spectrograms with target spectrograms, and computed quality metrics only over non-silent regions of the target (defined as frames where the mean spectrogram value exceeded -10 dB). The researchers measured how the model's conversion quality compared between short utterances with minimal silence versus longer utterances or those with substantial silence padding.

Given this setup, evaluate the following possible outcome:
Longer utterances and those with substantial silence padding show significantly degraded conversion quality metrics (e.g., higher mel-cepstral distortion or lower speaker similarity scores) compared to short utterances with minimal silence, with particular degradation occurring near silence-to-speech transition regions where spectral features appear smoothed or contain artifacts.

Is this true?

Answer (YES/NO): NO